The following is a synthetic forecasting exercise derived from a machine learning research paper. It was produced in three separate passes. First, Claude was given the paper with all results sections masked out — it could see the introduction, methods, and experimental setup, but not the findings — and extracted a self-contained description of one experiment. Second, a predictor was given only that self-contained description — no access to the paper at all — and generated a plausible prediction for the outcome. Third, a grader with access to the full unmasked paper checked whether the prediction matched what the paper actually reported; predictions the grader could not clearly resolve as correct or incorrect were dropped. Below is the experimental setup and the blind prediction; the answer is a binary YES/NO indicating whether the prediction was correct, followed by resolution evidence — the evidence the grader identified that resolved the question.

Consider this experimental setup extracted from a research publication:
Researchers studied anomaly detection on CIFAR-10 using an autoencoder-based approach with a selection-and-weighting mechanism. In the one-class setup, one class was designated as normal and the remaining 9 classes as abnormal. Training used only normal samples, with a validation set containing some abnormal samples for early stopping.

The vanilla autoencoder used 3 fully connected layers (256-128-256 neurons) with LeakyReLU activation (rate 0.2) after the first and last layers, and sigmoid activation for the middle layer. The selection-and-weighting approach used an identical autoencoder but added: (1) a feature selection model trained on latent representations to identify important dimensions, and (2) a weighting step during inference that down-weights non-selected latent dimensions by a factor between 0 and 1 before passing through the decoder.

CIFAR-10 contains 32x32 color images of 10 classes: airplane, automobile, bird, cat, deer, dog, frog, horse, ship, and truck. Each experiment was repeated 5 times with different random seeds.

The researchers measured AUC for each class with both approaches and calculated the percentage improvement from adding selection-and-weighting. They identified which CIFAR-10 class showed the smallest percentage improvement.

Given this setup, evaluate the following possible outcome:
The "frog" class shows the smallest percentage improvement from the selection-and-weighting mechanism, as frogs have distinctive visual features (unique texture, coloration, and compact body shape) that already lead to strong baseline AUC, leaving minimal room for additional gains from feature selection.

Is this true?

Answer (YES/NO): NO